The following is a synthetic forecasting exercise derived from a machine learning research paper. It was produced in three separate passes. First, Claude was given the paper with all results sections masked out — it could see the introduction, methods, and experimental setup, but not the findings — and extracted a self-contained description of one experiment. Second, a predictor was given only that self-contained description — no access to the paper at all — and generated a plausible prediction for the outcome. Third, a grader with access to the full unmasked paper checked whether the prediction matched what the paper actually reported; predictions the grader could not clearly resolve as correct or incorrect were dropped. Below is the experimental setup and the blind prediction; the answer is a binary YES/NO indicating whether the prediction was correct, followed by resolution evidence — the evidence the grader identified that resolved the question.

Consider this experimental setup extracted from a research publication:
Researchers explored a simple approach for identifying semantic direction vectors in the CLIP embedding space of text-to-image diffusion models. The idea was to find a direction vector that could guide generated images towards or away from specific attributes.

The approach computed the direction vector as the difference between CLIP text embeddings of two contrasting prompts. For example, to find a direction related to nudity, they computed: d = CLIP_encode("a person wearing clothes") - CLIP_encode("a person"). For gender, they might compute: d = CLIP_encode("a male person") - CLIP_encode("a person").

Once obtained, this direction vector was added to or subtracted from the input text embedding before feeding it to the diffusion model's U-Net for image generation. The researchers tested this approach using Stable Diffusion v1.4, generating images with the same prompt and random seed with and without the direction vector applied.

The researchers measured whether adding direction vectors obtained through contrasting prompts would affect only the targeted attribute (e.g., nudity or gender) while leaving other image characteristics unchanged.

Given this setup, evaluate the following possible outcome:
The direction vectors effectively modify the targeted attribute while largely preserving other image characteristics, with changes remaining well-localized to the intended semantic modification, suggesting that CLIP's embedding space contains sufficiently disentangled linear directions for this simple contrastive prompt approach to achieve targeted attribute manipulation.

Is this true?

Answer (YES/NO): NO